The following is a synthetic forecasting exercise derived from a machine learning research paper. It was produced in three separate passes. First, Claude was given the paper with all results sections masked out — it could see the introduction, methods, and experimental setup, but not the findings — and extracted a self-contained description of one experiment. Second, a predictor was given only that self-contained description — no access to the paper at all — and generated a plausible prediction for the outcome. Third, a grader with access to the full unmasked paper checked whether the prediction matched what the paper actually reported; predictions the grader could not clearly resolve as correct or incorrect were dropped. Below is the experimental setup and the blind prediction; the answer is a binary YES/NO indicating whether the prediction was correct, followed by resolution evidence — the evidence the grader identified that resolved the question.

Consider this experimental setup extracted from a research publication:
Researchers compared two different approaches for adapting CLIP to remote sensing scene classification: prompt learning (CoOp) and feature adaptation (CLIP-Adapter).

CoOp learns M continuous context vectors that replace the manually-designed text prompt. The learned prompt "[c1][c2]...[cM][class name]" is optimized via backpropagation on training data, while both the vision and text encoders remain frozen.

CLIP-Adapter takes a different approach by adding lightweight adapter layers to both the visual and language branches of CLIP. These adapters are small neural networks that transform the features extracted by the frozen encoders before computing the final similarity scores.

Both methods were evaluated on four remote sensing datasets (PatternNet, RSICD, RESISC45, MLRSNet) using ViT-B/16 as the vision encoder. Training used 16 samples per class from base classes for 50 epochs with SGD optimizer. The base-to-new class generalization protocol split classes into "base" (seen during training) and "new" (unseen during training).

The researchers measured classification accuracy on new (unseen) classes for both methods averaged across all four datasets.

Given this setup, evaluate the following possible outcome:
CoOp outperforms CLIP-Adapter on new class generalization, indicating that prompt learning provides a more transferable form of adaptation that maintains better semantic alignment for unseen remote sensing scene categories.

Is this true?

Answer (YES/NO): NO